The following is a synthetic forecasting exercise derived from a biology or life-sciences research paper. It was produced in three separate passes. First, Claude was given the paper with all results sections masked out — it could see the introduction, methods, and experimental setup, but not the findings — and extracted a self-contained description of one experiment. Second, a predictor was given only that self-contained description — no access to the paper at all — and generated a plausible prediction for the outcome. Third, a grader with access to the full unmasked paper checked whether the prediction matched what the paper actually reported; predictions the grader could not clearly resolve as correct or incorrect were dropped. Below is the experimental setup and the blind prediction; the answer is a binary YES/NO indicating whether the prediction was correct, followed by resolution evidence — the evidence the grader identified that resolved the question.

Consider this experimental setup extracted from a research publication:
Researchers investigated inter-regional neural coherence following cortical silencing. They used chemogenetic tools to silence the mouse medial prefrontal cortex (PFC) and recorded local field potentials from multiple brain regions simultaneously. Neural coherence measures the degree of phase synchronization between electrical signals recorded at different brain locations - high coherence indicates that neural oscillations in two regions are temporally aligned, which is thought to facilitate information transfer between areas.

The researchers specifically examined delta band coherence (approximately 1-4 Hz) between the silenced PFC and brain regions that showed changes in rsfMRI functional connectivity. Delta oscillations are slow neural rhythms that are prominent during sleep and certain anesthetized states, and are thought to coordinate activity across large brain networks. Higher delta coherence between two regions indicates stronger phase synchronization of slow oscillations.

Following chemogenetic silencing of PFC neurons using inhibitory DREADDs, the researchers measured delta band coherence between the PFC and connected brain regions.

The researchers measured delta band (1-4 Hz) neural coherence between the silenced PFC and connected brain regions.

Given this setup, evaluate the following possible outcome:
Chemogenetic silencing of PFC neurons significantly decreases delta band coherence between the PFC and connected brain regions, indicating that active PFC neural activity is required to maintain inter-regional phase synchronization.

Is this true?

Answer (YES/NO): NO